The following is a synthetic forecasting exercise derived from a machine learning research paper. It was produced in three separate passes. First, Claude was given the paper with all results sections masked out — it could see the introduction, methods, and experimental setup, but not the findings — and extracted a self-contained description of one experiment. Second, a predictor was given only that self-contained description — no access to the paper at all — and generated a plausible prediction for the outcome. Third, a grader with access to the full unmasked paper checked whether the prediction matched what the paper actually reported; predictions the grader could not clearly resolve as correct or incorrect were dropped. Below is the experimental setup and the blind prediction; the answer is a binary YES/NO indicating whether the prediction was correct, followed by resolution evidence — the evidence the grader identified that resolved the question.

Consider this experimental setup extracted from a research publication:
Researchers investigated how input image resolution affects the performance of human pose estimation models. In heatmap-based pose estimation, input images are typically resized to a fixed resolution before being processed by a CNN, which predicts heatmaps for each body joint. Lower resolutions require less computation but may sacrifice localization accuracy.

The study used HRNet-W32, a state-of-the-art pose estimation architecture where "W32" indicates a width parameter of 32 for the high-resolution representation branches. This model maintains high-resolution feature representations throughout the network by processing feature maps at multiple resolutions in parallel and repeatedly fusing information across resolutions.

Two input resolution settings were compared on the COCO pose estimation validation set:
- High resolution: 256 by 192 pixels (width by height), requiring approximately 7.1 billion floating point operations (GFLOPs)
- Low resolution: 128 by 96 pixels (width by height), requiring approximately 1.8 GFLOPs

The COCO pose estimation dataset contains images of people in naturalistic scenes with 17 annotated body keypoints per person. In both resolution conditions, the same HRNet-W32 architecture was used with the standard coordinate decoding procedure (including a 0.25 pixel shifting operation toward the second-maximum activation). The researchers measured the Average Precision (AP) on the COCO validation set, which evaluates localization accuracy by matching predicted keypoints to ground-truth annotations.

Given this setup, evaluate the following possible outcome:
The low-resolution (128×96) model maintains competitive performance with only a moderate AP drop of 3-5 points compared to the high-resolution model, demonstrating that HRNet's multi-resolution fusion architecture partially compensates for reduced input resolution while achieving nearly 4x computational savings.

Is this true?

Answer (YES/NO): NO